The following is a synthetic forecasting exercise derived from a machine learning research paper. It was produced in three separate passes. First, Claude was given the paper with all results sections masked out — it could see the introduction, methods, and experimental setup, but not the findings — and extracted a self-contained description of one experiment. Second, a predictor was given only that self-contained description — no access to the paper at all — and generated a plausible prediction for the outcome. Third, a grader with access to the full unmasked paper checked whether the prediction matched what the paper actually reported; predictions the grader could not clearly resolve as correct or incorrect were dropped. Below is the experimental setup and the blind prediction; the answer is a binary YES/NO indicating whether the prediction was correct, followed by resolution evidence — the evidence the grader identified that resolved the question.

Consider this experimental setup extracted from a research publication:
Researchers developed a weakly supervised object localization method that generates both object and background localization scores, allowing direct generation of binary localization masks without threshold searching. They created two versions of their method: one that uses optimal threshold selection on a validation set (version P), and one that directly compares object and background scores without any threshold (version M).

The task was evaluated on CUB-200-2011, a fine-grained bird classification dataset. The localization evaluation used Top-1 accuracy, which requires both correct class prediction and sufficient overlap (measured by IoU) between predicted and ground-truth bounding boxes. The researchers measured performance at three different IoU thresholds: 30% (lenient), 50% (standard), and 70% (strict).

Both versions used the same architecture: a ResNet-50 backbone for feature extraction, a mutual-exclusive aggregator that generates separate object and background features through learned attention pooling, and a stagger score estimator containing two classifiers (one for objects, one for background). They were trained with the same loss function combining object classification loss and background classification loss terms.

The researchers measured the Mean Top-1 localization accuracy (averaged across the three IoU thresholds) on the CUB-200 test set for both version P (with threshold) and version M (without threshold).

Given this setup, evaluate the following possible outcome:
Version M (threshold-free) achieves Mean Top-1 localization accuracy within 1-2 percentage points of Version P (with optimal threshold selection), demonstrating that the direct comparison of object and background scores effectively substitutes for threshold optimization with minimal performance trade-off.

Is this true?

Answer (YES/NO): YES